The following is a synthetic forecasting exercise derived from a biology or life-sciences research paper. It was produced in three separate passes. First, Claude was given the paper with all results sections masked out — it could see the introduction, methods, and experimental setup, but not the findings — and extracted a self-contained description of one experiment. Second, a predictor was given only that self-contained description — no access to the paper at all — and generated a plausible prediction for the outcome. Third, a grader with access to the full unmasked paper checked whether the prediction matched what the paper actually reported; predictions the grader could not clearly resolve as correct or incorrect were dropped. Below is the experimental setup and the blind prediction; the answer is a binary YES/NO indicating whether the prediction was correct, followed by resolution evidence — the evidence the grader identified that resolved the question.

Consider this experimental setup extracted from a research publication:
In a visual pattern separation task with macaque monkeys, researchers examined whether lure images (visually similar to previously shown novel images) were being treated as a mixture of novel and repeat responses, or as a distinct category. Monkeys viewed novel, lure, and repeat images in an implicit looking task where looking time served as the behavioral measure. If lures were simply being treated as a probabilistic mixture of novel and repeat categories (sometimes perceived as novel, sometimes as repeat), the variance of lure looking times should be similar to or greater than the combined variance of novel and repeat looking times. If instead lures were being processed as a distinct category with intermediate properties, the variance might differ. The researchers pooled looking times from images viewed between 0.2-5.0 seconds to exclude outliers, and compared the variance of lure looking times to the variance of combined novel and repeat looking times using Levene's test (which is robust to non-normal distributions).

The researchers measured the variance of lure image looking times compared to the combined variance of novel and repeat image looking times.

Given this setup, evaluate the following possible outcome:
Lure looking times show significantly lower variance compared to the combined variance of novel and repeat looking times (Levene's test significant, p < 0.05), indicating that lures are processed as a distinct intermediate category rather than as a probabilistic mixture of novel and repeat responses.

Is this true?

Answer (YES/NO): YES